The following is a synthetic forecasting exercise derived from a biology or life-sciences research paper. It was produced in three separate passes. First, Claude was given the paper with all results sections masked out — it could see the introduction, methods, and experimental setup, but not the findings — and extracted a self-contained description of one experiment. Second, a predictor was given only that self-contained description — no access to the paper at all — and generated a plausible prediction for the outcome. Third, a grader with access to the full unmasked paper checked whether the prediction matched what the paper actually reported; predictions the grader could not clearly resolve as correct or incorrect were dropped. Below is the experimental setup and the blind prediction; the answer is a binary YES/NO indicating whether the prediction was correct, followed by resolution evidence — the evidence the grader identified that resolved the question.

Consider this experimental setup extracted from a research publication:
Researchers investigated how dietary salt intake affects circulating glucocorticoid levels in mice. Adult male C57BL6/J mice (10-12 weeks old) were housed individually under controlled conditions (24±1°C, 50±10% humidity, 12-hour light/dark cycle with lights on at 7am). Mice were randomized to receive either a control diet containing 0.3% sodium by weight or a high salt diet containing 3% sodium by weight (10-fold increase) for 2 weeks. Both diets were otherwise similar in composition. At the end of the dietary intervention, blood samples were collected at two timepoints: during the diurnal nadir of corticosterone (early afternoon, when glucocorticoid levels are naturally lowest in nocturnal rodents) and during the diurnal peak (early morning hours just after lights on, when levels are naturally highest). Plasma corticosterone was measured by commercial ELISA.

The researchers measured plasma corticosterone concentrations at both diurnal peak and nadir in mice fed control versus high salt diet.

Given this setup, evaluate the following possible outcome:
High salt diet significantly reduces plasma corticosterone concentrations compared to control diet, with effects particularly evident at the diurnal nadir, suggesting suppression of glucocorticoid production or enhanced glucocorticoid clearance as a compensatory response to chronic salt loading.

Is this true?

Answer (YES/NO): NO